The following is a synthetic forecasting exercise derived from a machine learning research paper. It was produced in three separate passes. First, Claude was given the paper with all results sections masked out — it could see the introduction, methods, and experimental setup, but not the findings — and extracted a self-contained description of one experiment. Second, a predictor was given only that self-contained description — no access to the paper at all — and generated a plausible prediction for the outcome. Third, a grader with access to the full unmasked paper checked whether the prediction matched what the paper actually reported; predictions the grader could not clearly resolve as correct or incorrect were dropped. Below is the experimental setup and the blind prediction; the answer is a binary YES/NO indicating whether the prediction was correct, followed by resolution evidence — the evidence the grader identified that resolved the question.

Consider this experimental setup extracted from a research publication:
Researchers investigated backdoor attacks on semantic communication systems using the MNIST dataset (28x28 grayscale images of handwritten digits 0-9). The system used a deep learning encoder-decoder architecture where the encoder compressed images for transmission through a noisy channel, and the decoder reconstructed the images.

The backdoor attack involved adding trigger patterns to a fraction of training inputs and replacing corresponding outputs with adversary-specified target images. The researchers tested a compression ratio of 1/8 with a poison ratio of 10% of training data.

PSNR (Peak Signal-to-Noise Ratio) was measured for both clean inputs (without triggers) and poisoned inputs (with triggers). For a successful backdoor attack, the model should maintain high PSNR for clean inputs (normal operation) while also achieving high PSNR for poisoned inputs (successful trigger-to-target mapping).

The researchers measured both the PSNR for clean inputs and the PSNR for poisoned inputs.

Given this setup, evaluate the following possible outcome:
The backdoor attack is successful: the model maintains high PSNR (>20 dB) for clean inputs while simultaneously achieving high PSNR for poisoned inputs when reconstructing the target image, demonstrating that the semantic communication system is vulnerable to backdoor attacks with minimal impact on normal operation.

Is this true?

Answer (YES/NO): YES